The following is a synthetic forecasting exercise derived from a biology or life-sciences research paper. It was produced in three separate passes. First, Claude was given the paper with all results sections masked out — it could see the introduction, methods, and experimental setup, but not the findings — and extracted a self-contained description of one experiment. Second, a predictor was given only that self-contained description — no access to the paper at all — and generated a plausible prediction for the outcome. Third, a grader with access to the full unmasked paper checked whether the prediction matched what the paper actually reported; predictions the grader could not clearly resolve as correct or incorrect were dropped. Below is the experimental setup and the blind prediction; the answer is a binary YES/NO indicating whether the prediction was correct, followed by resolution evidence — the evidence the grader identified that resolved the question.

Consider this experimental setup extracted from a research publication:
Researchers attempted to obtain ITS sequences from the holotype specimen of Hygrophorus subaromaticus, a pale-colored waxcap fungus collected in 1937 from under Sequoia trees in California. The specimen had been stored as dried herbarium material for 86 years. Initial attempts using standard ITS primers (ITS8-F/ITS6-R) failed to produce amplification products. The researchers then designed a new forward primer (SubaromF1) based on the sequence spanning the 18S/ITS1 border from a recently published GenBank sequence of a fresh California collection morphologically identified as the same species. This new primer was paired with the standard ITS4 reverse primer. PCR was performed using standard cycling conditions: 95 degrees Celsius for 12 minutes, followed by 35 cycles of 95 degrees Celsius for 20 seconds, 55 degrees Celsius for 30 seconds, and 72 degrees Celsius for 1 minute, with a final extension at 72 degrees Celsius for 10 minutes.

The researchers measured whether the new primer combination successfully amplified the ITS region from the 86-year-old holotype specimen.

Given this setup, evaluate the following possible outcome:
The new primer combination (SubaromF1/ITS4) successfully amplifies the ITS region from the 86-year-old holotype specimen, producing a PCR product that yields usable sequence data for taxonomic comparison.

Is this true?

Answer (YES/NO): YES